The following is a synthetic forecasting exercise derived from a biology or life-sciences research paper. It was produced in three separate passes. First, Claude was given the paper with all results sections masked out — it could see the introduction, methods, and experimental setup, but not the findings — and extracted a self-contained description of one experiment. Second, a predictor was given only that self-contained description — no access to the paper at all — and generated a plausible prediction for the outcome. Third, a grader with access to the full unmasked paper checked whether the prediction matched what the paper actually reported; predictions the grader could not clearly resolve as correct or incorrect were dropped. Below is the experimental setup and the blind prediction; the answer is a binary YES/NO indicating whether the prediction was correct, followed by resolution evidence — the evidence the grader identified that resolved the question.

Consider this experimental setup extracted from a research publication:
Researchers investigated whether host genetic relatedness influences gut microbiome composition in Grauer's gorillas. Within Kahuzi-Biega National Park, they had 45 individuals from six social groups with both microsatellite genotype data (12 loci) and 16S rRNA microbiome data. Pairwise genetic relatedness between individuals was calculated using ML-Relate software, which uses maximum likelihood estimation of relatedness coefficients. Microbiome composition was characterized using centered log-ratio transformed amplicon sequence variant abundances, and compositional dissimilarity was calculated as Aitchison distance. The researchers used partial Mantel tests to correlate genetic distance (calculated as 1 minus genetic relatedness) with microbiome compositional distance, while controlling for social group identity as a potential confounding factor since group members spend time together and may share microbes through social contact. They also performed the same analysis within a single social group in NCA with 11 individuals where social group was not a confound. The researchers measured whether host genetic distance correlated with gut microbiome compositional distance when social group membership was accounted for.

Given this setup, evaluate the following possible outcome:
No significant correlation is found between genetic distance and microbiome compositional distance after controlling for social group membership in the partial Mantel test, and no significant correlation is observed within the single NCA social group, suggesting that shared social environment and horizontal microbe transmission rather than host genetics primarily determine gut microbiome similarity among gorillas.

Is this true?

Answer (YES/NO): YES